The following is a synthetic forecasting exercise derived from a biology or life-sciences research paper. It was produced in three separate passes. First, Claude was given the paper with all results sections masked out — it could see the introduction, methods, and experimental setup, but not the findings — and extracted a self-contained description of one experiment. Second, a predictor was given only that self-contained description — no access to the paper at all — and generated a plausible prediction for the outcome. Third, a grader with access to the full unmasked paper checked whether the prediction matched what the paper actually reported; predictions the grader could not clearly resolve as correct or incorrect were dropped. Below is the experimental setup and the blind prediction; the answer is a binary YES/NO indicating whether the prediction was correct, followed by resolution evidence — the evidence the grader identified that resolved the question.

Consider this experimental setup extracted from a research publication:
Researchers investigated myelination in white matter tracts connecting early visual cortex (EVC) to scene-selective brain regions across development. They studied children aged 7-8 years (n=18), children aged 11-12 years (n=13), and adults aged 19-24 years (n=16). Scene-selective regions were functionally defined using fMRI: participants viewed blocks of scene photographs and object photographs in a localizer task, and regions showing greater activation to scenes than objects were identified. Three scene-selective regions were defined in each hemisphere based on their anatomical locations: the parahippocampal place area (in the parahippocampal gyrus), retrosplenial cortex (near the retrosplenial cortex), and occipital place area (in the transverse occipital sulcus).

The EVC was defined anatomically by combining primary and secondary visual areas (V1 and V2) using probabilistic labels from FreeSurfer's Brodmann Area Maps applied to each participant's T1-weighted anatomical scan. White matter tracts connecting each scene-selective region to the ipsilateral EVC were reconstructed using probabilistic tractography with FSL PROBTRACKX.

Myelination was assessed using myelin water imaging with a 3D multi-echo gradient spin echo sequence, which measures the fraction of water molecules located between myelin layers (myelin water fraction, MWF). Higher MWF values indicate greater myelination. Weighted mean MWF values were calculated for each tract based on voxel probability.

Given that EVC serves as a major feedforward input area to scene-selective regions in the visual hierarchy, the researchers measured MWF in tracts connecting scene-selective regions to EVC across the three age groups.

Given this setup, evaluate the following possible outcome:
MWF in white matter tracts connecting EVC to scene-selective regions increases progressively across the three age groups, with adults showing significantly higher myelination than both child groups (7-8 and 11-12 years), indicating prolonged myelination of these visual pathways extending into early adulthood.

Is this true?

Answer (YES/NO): NO